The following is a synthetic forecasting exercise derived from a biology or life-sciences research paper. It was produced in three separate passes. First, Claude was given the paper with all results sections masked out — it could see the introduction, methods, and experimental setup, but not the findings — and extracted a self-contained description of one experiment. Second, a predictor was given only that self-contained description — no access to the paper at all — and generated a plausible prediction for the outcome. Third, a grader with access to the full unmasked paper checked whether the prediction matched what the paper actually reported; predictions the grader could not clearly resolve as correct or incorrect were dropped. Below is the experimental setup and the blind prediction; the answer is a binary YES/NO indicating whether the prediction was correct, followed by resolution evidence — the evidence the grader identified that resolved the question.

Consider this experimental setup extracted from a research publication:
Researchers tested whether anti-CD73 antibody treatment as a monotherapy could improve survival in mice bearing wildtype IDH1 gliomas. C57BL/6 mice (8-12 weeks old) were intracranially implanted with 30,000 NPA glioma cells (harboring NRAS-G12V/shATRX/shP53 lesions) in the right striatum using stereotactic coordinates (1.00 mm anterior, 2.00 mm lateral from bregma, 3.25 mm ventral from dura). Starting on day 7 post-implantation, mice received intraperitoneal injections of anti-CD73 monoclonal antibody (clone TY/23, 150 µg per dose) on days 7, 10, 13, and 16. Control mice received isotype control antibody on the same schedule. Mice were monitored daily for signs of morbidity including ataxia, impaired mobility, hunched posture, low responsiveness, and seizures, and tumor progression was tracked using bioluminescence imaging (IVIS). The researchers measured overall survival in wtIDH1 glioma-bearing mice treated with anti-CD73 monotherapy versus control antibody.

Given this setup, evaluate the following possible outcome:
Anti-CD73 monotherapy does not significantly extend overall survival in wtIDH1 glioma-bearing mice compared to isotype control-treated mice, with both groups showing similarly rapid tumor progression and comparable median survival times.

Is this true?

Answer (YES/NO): YES